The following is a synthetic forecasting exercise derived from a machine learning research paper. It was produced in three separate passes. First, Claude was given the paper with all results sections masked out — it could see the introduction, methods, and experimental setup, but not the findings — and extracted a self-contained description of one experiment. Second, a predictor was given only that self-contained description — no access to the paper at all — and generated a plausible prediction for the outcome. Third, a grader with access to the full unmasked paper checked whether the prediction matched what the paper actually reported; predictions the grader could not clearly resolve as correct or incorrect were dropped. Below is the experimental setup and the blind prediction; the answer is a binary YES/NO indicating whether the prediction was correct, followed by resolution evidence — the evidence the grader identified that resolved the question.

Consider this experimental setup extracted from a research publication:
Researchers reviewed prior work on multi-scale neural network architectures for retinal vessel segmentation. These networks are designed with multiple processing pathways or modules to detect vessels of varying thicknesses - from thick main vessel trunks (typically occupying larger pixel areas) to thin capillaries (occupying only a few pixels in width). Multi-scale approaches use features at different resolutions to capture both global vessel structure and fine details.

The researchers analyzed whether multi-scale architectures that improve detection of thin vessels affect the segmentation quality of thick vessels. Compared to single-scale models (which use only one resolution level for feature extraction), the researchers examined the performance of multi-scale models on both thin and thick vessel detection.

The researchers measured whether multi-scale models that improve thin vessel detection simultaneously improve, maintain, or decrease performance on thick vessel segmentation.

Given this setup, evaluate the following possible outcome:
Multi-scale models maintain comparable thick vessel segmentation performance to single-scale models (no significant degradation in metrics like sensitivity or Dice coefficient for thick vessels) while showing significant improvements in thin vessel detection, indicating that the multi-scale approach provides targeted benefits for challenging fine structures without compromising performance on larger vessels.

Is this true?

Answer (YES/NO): NO